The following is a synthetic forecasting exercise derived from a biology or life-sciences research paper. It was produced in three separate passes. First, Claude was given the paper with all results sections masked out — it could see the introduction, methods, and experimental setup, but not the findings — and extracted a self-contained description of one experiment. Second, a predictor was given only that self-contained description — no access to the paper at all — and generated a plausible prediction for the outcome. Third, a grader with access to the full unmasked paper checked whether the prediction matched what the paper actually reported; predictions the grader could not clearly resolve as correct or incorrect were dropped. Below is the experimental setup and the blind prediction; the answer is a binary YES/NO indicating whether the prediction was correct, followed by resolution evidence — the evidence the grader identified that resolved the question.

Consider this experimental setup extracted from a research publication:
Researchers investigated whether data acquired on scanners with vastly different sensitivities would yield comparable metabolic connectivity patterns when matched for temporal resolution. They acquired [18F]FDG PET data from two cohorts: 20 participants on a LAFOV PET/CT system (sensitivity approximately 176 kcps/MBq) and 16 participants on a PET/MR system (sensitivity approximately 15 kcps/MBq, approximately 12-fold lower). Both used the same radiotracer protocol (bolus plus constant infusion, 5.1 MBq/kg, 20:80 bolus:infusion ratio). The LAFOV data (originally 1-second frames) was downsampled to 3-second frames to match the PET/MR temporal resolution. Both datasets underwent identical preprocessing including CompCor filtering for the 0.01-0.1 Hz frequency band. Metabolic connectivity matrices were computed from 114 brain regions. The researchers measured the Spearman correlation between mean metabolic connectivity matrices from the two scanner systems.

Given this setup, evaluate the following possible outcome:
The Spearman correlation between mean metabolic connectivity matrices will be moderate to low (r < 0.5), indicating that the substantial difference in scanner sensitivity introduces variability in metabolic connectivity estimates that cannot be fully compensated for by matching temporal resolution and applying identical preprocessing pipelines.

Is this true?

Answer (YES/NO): NO